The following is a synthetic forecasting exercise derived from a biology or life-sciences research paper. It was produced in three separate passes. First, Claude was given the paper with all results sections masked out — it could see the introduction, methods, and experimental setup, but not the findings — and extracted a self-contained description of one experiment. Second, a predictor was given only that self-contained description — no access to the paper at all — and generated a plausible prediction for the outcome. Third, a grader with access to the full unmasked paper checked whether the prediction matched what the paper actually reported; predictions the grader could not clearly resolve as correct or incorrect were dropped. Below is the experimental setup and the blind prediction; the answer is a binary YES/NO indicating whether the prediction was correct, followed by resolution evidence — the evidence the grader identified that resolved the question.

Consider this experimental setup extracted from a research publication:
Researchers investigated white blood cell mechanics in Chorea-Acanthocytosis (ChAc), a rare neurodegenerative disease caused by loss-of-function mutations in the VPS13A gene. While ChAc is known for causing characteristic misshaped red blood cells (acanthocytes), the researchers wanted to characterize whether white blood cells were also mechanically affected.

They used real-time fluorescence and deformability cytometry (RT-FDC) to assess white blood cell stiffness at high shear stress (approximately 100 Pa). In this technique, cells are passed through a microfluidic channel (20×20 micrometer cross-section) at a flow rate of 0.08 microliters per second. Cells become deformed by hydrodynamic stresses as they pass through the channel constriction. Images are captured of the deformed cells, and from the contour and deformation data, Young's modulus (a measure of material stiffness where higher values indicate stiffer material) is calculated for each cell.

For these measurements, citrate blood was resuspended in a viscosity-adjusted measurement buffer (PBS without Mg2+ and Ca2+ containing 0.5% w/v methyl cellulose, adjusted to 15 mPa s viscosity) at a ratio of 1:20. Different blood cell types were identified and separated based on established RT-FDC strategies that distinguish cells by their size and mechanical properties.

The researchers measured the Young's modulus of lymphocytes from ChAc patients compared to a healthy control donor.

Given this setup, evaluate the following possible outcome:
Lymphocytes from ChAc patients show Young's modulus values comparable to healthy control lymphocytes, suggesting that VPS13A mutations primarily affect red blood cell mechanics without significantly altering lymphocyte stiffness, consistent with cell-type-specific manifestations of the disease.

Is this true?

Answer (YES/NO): NO